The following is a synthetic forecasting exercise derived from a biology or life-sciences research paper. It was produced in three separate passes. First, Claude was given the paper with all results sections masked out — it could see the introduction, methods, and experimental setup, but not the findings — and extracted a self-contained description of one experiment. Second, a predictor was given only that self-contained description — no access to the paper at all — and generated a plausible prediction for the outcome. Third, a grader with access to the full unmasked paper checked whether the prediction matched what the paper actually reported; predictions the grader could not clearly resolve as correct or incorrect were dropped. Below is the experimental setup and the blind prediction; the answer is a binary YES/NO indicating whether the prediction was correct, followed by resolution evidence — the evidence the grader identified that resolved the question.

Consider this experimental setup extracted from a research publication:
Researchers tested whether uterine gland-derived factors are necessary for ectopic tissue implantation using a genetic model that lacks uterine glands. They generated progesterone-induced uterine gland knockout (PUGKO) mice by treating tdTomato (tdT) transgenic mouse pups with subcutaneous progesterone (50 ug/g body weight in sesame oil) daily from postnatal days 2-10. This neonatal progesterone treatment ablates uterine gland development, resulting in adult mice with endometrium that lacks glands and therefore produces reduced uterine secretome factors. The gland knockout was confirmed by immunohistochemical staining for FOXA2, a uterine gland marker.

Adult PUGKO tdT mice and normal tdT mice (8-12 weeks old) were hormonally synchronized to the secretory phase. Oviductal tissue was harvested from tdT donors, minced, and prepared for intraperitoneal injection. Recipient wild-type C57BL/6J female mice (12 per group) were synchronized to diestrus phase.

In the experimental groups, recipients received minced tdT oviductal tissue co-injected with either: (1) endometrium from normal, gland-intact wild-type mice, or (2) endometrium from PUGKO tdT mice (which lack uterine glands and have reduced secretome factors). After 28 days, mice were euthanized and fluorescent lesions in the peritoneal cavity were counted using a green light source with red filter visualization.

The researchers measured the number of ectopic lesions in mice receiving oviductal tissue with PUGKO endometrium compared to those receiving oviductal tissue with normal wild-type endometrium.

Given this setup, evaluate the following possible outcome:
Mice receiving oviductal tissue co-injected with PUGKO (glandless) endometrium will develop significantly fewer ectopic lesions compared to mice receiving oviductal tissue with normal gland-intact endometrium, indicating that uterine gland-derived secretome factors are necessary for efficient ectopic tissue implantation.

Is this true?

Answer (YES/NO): YES